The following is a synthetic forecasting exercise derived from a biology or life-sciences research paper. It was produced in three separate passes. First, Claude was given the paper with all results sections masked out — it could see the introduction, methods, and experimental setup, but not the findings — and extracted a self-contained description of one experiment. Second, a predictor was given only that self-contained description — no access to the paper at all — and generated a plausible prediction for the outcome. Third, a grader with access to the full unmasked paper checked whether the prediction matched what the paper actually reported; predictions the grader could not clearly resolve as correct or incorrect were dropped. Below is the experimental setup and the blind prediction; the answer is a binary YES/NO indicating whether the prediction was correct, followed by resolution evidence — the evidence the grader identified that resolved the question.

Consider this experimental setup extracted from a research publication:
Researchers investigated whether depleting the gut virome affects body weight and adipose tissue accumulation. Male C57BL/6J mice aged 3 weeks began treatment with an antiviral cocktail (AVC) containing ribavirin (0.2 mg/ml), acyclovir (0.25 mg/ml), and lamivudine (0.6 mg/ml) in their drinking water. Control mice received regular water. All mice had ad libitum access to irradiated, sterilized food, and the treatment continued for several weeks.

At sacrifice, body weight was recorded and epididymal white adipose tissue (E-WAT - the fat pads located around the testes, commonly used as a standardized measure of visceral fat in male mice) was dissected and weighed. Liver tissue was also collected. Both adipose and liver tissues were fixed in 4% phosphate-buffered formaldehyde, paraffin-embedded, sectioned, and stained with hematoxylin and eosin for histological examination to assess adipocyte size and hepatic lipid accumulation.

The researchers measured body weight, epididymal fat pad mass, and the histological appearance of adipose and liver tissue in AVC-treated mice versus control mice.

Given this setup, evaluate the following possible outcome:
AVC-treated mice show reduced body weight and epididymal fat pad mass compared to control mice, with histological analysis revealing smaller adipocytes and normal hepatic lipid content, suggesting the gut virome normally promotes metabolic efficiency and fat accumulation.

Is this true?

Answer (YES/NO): NO